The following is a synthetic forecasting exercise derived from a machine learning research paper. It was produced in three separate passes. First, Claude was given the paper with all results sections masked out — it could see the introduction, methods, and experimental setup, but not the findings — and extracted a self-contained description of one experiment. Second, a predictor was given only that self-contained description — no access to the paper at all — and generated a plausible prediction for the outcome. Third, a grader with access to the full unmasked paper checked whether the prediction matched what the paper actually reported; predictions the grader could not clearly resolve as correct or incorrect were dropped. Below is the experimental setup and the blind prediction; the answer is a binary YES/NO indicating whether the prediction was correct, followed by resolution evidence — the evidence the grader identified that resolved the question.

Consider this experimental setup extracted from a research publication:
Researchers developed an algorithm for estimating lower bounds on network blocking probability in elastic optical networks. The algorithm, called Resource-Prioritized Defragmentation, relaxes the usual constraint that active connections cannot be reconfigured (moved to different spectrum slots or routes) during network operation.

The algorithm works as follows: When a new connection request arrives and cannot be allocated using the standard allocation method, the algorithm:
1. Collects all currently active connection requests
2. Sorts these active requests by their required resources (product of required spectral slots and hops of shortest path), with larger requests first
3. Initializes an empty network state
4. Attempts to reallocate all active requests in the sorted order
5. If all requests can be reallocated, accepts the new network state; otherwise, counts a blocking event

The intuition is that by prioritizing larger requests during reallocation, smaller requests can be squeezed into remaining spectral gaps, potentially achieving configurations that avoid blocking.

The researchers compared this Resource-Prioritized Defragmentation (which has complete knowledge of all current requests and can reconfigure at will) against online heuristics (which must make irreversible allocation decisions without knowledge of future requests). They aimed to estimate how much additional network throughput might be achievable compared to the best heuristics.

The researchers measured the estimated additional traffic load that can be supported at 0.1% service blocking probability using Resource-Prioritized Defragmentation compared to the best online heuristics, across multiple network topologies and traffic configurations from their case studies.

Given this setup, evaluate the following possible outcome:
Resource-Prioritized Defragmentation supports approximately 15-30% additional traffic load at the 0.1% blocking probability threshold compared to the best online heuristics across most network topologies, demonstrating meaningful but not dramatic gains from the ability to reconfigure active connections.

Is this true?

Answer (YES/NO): NO